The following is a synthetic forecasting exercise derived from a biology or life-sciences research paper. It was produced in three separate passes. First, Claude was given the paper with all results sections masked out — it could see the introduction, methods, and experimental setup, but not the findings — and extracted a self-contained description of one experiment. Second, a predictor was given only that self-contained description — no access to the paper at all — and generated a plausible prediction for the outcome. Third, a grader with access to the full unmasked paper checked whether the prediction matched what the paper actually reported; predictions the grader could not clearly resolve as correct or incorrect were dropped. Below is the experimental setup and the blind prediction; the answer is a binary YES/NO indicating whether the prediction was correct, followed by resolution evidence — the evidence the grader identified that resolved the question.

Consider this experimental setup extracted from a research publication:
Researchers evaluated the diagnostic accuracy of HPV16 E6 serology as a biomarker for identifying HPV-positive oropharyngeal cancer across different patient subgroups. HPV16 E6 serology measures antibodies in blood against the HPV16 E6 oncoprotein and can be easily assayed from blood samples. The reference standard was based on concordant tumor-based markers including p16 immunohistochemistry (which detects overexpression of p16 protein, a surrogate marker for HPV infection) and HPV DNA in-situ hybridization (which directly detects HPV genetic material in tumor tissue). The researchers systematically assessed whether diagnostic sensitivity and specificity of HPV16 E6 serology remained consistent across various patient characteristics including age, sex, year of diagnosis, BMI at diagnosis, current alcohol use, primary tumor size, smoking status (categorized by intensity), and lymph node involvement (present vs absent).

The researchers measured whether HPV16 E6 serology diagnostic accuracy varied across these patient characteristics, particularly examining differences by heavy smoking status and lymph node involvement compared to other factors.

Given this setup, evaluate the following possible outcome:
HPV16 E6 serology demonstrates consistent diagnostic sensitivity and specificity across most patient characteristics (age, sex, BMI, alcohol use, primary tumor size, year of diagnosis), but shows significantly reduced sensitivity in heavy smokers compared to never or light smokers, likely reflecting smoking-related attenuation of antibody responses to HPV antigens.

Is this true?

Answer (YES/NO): NO